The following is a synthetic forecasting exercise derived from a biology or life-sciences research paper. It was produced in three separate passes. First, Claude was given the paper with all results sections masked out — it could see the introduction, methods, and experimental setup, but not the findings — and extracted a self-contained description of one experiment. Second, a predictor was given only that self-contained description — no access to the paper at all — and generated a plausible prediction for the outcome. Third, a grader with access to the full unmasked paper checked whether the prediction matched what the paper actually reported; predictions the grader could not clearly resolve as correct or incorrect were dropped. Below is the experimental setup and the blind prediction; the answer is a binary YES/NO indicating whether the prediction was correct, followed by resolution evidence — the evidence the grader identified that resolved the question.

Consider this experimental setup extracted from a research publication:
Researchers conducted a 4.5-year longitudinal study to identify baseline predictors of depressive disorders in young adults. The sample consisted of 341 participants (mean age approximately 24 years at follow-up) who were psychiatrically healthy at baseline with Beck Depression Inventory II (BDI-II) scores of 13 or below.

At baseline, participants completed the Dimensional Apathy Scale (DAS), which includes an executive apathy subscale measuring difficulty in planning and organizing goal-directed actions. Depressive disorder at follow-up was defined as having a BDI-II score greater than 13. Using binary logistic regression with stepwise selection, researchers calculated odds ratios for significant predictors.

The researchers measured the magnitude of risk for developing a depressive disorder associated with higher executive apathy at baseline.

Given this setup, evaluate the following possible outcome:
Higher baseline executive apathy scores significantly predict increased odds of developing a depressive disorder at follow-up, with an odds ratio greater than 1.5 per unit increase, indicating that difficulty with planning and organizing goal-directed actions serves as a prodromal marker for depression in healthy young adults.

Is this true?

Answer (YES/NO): YES